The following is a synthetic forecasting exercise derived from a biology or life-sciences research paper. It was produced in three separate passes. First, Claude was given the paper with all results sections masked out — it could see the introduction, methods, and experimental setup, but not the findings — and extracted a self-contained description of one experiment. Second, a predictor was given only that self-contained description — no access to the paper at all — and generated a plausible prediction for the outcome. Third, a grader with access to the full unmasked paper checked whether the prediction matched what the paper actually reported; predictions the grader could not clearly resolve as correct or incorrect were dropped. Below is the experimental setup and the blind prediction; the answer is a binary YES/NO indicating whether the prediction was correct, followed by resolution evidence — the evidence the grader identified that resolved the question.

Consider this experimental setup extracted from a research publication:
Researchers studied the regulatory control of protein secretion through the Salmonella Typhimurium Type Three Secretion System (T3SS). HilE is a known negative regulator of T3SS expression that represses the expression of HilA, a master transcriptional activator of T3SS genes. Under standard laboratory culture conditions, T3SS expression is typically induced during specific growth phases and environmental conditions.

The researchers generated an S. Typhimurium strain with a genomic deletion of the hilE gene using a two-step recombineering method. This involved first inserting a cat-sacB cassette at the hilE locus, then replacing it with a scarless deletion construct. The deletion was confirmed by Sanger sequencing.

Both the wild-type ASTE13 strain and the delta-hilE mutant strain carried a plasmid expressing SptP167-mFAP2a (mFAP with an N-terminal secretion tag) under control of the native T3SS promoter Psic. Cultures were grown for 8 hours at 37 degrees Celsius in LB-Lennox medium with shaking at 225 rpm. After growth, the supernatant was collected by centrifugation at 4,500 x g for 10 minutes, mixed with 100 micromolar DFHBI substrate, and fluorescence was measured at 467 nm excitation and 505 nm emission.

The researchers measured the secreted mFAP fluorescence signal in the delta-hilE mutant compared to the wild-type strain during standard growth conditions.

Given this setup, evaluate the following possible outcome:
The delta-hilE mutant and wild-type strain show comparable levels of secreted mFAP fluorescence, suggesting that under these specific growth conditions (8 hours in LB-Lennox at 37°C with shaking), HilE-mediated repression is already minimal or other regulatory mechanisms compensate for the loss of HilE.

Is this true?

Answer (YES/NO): NO